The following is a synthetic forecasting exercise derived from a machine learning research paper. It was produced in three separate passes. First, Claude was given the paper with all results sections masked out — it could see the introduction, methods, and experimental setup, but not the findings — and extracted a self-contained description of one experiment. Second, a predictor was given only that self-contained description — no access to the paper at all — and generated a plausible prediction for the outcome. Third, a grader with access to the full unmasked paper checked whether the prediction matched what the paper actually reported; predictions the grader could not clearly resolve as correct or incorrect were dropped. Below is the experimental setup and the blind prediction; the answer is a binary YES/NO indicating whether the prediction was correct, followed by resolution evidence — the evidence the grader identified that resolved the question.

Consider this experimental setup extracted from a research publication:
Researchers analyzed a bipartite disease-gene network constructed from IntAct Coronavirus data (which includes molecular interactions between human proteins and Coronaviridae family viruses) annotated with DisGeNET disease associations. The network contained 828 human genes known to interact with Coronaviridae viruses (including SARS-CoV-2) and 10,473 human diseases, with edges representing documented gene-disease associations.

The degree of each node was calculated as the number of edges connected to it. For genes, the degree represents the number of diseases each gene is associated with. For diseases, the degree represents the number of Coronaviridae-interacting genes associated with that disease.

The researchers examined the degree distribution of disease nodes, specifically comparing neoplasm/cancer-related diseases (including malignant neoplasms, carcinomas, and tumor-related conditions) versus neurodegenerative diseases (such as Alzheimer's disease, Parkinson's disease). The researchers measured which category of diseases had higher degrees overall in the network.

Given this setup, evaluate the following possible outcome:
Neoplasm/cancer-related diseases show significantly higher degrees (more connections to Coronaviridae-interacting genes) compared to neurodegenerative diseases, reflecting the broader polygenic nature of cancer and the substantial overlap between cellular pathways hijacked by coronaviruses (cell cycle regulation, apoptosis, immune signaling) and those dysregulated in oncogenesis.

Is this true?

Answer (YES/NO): YES